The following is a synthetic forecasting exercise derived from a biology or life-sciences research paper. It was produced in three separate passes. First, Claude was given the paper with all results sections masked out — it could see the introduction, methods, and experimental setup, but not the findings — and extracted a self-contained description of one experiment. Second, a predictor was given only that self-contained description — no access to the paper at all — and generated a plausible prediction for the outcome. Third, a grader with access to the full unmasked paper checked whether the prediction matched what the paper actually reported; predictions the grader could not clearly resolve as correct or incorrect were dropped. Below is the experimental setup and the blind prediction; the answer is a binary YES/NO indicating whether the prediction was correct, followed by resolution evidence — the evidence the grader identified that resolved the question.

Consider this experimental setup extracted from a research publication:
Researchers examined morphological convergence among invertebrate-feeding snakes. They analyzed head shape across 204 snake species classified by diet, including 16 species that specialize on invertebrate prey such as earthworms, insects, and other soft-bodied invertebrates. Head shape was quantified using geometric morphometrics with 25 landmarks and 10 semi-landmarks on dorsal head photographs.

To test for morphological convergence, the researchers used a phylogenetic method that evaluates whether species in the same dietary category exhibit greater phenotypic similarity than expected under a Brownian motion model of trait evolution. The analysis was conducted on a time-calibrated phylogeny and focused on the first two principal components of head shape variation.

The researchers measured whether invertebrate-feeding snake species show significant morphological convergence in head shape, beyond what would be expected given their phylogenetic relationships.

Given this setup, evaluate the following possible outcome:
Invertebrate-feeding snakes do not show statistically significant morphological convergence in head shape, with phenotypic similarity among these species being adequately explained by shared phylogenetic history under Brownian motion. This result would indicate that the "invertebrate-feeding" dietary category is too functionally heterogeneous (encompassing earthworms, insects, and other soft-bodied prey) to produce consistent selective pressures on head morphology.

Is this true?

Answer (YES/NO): YES